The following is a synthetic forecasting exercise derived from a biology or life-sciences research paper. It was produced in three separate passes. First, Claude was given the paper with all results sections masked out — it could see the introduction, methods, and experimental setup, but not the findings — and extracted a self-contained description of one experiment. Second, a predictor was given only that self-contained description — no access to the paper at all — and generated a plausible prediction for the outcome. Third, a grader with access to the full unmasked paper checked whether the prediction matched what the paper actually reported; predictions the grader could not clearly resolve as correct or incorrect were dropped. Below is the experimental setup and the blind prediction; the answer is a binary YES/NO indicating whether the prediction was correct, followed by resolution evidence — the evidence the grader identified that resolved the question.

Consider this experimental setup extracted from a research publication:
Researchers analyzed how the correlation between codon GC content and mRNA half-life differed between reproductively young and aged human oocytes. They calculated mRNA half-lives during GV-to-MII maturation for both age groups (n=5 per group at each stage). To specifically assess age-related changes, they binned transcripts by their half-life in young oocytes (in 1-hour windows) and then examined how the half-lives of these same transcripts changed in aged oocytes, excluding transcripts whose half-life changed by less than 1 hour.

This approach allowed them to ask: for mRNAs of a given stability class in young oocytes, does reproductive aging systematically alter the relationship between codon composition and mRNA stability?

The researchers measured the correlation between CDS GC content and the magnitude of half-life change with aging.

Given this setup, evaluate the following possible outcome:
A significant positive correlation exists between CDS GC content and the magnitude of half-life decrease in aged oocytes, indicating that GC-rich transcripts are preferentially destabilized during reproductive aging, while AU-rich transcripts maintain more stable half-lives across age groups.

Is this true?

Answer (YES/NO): NO